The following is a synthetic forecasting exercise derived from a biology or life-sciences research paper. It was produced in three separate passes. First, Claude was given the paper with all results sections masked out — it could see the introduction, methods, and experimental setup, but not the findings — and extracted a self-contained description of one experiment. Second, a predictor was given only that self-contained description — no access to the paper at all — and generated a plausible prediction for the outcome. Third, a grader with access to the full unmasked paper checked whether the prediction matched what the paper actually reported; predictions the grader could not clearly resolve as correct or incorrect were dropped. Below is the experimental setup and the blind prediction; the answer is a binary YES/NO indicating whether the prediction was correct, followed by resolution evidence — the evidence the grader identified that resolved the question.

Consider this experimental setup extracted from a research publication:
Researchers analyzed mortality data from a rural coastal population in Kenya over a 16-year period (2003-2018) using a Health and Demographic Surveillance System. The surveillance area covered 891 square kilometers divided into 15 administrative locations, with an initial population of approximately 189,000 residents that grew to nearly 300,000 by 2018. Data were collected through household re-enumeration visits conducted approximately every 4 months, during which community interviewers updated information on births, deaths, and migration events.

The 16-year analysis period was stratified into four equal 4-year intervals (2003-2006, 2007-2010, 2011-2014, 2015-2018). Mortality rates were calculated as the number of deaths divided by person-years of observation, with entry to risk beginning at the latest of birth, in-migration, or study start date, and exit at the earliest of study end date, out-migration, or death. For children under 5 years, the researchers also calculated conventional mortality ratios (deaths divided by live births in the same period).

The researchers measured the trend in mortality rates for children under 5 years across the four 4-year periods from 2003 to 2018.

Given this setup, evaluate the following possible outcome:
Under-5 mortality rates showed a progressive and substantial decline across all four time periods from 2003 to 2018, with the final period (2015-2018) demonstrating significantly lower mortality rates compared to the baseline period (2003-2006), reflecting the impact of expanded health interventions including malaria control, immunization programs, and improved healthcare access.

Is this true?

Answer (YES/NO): NO